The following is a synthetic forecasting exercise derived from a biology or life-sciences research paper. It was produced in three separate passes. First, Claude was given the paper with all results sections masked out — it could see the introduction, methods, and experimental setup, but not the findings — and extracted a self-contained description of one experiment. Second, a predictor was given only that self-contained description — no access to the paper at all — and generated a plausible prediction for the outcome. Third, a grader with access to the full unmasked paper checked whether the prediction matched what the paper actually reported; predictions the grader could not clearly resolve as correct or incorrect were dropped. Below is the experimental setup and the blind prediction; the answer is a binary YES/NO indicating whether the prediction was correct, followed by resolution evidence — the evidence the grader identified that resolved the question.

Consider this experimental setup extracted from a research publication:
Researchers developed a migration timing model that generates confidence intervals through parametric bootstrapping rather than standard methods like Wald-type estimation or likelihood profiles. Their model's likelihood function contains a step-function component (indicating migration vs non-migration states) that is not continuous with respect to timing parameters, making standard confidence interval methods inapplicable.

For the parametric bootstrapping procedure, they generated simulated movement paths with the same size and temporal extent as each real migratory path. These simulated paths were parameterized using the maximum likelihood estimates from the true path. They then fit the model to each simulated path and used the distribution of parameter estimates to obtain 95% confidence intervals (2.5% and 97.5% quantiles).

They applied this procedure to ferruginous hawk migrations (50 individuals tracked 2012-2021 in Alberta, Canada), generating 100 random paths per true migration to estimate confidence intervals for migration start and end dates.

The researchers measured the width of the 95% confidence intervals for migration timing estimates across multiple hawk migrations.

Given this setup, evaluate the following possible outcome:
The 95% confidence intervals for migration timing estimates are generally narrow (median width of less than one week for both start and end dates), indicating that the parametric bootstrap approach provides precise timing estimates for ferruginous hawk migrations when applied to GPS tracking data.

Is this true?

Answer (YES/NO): YES